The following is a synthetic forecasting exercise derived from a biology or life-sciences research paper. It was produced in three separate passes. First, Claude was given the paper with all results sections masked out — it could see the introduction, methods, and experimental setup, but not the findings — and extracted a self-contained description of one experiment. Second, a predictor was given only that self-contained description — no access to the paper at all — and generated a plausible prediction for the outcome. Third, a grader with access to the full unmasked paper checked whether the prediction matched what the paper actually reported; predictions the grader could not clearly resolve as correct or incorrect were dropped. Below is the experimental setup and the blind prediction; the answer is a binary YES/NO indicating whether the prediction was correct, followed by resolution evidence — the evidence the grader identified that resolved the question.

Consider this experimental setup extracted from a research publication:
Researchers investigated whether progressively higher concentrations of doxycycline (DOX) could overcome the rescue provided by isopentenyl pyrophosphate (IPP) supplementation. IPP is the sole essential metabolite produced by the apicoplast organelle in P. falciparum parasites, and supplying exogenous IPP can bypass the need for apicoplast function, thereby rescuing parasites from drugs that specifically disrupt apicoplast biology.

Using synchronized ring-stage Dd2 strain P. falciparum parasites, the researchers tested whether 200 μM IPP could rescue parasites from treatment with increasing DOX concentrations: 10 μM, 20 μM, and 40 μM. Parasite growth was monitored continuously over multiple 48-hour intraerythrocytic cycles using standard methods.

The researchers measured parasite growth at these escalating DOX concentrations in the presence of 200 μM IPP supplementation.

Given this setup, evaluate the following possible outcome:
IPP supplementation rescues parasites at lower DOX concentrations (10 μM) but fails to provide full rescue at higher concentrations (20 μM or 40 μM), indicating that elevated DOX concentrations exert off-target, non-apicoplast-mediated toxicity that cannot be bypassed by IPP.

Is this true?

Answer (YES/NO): YES